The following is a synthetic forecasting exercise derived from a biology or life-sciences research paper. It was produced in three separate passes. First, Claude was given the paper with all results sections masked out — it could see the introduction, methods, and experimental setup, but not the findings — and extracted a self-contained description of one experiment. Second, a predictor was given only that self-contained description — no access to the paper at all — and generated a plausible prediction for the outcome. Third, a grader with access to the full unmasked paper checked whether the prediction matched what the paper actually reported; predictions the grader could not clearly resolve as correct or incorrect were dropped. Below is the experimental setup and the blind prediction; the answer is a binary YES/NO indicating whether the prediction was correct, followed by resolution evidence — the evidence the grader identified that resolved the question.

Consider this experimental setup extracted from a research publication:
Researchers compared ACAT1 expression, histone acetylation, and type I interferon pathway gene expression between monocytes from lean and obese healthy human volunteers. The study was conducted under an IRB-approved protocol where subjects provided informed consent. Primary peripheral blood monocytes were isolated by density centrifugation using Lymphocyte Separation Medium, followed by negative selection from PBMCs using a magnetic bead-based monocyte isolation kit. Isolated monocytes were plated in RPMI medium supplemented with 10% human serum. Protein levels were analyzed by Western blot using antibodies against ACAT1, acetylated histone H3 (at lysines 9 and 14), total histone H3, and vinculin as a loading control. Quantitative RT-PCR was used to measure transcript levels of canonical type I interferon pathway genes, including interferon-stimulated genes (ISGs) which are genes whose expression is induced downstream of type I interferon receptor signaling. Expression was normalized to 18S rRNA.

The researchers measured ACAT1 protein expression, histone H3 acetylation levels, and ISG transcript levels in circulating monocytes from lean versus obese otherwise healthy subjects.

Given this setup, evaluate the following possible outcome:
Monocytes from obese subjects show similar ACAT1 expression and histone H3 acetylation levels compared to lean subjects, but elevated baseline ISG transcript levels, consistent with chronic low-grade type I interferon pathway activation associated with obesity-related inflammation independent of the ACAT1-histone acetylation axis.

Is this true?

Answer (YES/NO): NO